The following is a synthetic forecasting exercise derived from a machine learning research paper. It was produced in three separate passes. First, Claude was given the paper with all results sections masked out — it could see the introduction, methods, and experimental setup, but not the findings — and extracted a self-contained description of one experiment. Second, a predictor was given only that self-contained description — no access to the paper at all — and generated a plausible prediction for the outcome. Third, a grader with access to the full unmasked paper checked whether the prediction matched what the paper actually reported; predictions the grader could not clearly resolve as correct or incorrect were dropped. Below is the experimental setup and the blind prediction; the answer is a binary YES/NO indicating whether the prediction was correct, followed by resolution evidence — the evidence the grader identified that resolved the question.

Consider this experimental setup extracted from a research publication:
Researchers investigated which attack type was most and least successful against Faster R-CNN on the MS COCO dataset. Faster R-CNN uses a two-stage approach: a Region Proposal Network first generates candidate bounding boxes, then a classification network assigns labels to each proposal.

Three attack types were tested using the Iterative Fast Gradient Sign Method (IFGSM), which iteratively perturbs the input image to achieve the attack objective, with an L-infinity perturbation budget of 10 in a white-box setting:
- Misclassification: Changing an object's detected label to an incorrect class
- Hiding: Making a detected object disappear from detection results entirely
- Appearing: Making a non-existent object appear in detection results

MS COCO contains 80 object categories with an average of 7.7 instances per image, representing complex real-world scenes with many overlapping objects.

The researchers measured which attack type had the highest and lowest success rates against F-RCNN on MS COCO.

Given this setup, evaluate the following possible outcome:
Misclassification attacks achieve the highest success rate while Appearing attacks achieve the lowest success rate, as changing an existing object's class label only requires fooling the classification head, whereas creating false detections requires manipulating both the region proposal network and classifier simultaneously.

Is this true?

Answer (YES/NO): NO